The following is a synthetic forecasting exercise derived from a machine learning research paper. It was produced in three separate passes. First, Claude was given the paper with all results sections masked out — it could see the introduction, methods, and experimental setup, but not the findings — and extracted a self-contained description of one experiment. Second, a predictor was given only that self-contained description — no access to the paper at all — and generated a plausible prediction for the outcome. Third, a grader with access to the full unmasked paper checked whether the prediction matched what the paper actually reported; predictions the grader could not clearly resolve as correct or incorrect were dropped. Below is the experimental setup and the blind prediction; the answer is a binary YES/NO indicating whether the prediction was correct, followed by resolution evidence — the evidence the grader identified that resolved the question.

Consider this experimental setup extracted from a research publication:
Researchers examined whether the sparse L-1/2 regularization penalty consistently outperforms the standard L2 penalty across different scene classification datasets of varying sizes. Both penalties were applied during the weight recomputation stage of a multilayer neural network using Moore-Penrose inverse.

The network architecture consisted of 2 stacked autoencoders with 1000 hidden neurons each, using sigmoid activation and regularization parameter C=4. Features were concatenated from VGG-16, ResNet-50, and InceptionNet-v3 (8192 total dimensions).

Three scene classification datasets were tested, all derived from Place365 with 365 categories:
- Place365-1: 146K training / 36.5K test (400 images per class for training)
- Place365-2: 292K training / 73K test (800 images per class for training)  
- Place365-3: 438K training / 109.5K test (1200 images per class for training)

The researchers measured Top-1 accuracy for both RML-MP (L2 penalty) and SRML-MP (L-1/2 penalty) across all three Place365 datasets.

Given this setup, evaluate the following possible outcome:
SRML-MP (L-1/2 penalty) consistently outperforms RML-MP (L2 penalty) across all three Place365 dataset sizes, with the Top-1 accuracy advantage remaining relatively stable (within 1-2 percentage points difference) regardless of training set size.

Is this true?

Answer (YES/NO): NO